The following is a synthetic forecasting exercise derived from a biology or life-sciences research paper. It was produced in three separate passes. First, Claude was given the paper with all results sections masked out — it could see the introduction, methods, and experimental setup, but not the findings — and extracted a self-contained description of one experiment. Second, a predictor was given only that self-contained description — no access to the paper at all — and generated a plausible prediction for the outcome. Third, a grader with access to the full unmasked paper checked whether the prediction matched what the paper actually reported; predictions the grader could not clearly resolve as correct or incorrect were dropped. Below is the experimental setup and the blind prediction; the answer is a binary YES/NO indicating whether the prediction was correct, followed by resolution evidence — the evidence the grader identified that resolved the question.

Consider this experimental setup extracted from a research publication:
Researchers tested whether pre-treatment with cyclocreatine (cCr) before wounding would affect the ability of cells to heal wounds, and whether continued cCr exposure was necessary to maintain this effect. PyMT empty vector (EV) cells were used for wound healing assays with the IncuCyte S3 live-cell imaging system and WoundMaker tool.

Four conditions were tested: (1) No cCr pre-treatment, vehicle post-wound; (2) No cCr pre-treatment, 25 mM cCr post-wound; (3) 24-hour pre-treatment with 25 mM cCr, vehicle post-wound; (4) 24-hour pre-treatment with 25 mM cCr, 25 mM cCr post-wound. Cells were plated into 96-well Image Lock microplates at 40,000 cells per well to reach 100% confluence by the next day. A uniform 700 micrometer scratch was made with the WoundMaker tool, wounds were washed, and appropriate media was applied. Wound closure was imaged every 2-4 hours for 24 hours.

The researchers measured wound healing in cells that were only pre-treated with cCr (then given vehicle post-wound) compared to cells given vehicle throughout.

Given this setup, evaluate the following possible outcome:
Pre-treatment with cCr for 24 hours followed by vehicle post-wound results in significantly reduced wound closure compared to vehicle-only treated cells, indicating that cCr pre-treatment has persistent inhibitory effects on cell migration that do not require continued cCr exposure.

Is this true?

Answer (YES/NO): YES